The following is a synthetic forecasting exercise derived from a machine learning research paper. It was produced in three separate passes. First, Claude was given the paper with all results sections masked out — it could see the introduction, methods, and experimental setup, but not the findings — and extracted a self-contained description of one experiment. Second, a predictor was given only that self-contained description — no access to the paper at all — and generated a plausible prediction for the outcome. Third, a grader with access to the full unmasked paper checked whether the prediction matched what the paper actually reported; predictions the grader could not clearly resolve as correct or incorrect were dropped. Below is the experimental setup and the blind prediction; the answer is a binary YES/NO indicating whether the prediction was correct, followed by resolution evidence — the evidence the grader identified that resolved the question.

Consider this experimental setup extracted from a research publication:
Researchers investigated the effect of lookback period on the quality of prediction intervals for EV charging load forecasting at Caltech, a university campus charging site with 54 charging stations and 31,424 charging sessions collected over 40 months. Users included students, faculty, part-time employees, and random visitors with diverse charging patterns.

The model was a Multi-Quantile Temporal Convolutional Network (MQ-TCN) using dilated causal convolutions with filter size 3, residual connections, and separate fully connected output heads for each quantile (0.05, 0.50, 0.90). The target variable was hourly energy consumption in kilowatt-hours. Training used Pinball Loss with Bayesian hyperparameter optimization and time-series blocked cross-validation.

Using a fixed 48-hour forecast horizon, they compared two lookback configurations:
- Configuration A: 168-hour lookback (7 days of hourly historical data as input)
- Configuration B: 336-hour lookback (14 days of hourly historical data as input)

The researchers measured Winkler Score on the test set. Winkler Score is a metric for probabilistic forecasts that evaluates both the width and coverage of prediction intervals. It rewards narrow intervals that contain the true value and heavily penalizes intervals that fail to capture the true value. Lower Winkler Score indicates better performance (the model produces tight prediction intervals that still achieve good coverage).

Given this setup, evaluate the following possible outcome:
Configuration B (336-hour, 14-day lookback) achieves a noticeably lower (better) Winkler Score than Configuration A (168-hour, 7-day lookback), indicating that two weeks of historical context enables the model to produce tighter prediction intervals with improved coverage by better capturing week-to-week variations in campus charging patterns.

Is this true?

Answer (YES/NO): YES